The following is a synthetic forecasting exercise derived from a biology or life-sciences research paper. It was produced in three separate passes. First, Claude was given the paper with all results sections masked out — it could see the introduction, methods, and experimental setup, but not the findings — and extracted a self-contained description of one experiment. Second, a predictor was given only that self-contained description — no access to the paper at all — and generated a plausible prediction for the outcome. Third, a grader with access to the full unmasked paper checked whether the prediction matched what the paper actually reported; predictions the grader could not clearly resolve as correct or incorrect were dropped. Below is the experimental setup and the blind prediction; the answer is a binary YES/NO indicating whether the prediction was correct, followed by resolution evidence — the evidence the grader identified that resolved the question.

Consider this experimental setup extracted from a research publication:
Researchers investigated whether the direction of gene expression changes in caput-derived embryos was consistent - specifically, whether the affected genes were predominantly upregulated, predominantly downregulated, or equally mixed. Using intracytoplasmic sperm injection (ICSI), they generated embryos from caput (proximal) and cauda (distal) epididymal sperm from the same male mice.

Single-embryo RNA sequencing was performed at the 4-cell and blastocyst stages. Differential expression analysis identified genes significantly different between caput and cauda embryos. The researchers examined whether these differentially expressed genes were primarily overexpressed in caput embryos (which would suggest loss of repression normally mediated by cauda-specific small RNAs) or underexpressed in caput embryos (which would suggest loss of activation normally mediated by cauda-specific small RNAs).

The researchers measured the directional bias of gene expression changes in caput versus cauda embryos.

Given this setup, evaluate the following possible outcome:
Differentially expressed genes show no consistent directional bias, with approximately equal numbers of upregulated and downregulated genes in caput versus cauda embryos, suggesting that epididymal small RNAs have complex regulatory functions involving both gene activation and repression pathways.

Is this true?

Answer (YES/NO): NO